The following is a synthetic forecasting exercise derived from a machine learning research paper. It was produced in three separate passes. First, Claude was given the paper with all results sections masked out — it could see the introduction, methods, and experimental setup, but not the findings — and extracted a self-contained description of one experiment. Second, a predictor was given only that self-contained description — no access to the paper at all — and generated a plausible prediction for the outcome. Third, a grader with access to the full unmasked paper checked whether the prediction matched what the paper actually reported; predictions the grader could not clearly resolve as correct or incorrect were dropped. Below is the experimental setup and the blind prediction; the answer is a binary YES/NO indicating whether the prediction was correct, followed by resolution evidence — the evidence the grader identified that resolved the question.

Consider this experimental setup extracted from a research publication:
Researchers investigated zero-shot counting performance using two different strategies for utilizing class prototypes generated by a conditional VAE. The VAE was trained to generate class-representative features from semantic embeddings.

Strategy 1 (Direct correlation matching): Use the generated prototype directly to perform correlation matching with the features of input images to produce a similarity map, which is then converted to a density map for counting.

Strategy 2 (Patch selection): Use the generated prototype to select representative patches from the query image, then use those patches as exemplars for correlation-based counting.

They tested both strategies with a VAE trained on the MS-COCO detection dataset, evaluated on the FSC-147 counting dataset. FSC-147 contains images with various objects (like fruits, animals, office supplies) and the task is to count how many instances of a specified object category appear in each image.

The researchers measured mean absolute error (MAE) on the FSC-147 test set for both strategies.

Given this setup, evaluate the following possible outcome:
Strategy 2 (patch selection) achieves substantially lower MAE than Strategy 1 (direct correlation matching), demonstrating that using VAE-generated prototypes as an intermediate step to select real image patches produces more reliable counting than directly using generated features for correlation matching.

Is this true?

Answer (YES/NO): YES